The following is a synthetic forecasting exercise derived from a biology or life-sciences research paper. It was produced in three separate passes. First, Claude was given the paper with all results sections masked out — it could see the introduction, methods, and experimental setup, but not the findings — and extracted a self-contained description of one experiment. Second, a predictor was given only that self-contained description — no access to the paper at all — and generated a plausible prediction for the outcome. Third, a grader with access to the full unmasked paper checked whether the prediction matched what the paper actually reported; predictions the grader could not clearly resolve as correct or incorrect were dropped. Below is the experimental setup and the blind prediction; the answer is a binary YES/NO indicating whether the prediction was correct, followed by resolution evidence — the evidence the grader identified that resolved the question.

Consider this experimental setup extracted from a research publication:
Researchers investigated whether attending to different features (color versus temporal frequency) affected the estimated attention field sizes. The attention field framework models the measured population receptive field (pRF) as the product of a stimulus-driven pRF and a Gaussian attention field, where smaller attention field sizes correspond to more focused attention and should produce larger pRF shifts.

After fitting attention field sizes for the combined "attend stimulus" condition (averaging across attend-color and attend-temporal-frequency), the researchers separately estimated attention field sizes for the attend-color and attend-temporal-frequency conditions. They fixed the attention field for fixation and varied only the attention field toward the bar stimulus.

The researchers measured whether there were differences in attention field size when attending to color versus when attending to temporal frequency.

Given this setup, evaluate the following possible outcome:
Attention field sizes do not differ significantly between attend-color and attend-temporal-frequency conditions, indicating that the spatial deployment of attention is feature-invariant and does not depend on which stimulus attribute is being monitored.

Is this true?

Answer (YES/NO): NO